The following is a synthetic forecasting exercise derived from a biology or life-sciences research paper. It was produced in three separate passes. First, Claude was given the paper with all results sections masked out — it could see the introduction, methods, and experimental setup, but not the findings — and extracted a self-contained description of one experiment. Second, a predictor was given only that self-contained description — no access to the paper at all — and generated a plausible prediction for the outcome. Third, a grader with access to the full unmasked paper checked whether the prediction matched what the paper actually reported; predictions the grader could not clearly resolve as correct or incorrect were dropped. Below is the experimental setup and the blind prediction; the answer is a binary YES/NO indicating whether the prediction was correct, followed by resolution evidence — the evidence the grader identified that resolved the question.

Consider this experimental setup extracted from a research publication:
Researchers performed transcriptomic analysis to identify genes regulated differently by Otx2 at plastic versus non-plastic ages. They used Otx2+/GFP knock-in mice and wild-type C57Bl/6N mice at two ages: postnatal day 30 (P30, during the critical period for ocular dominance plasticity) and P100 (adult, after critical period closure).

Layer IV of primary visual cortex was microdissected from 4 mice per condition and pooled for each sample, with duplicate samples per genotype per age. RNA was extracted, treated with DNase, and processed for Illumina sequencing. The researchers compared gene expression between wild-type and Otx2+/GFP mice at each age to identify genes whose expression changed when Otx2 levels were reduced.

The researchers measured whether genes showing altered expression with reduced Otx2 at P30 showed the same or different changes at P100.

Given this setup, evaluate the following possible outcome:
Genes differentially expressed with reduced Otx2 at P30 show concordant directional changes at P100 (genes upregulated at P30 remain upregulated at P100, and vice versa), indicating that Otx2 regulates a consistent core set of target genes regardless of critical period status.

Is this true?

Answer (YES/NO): NO